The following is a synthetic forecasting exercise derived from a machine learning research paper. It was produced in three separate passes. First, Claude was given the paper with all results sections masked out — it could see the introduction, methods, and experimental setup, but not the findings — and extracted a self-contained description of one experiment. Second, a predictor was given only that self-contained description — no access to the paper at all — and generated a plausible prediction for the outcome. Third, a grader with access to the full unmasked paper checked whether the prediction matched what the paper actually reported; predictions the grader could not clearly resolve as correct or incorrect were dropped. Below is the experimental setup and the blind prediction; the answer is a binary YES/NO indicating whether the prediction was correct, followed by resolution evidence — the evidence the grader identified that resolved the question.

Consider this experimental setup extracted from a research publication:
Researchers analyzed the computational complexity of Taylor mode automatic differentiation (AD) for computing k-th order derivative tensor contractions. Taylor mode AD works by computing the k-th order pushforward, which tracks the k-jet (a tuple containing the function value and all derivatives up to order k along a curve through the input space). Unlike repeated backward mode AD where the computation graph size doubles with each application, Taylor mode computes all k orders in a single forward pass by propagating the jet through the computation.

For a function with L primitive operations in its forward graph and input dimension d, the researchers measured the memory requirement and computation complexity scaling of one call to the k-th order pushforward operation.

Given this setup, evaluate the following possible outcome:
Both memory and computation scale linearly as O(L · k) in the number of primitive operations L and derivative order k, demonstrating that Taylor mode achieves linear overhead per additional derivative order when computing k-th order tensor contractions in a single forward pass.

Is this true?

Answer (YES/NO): NO